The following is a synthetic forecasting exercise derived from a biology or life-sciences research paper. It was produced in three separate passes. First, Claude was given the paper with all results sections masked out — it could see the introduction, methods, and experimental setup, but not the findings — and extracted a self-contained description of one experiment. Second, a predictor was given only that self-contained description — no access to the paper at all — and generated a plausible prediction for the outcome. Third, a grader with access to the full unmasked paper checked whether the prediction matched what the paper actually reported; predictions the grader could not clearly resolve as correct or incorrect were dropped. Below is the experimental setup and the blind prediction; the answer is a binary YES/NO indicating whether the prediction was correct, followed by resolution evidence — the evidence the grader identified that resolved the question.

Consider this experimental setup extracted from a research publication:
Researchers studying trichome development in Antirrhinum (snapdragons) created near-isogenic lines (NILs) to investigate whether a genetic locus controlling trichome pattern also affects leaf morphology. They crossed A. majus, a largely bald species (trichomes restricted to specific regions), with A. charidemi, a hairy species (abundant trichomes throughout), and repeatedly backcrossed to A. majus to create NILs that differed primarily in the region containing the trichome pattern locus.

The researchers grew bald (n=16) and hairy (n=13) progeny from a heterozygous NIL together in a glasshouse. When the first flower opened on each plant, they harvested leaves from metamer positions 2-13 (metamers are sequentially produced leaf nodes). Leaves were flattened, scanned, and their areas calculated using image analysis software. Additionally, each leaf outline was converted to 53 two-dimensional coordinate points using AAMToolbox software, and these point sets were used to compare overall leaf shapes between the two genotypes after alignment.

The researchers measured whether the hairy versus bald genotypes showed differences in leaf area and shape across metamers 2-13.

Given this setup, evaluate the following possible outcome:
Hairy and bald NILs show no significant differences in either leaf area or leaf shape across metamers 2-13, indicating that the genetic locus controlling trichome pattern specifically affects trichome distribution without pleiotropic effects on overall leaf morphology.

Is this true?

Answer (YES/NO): NO